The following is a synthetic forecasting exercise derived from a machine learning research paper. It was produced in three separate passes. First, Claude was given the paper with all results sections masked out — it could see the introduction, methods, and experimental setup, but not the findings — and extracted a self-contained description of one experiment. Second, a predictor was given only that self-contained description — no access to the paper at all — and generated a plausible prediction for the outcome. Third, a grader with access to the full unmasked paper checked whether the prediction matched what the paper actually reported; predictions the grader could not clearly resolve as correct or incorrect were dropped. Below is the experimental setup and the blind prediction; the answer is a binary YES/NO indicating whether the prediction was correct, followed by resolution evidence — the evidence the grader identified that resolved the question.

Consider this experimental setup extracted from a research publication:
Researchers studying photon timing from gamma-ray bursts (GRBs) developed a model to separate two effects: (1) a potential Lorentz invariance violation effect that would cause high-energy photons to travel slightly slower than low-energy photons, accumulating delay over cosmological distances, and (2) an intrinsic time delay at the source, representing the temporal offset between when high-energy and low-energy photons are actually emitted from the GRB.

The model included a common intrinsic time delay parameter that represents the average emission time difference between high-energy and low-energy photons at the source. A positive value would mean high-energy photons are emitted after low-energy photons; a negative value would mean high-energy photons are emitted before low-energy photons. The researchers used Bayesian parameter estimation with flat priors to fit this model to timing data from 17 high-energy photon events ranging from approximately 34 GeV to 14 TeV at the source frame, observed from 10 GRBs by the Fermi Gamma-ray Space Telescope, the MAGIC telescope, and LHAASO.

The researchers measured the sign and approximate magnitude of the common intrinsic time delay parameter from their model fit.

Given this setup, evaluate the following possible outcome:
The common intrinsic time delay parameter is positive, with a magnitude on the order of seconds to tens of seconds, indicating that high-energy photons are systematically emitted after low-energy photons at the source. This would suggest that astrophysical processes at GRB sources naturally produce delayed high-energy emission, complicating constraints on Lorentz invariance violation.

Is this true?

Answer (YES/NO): NO